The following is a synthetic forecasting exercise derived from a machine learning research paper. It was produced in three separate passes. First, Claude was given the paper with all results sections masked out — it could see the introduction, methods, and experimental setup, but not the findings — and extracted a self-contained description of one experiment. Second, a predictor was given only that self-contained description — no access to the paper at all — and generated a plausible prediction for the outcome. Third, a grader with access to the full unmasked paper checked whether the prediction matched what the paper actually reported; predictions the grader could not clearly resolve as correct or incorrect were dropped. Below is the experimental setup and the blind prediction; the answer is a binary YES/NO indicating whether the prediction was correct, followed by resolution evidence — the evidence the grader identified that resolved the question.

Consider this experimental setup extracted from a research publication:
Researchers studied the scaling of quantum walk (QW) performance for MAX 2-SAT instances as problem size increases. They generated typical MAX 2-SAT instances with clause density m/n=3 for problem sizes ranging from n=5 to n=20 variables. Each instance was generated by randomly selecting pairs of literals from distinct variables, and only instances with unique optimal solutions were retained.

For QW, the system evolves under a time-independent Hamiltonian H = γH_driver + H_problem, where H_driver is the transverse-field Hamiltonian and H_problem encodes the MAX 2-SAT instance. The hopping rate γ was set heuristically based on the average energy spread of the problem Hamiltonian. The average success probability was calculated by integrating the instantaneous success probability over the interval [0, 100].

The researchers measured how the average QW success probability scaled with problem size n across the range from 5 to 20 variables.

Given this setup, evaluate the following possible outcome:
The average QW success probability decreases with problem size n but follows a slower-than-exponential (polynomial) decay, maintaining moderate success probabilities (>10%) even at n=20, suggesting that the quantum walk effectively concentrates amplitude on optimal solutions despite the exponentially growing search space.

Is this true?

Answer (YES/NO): NO